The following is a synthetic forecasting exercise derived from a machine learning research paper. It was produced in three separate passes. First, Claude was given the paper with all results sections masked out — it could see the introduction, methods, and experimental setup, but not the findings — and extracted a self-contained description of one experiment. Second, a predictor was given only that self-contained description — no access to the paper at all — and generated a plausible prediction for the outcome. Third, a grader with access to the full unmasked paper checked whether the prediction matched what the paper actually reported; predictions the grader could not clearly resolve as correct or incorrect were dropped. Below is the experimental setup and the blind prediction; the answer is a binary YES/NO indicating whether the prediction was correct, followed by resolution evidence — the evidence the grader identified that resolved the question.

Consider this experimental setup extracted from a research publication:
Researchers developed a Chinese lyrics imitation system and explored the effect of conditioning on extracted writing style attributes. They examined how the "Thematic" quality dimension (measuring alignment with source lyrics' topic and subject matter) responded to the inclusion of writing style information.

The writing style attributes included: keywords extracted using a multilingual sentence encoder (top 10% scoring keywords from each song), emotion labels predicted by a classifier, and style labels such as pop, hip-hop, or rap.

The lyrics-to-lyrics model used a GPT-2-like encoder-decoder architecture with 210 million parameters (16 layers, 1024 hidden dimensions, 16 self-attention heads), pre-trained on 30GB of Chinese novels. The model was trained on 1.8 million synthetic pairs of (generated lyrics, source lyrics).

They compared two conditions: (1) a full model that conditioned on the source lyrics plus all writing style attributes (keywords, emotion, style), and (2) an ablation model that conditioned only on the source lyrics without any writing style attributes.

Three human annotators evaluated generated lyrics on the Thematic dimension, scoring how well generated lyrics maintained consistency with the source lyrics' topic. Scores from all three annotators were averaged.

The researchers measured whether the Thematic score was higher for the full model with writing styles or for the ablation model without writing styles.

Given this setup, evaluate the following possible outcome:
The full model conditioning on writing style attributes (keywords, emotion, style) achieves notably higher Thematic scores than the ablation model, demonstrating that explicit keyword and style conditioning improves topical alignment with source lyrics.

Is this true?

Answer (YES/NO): NO